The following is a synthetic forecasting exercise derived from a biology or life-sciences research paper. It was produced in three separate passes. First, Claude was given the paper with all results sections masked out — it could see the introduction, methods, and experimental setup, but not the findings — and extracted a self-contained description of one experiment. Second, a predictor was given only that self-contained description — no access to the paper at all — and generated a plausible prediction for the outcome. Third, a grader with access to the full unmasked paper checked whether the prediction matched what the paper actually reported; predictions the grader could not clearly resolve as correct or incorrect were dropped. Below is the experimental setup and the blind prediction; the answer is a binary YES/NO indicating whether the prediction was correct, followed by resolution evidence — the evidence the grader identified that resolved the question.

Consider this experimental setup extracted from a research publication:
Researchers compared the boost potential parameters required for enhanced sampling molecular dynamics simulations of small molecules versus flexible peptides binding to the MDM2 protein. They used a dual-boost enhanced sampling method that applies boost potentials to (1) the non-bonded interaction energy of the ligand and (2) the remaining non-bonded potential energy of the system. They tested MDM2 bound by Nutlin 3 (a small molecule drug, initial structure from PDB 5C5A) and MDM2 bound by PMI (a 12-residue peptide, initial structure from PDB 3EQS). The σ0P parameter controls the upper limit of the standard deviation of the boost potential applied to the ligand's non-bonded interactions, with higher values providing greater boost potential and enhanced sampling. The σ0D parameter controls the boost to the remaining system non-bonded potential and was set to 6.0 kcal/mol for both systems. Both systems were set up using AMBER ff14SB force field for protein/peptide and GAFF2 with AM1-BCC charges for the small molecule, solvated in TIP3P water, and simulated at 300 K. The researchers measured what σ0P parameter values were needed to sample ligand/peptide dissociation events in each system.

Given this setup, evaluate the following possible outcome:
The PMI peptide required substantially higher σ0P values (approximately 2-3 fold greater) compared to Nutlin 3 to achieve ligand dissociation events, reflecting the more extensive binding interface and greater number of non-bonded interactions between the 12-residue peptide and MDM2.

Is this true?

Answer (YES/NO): NO